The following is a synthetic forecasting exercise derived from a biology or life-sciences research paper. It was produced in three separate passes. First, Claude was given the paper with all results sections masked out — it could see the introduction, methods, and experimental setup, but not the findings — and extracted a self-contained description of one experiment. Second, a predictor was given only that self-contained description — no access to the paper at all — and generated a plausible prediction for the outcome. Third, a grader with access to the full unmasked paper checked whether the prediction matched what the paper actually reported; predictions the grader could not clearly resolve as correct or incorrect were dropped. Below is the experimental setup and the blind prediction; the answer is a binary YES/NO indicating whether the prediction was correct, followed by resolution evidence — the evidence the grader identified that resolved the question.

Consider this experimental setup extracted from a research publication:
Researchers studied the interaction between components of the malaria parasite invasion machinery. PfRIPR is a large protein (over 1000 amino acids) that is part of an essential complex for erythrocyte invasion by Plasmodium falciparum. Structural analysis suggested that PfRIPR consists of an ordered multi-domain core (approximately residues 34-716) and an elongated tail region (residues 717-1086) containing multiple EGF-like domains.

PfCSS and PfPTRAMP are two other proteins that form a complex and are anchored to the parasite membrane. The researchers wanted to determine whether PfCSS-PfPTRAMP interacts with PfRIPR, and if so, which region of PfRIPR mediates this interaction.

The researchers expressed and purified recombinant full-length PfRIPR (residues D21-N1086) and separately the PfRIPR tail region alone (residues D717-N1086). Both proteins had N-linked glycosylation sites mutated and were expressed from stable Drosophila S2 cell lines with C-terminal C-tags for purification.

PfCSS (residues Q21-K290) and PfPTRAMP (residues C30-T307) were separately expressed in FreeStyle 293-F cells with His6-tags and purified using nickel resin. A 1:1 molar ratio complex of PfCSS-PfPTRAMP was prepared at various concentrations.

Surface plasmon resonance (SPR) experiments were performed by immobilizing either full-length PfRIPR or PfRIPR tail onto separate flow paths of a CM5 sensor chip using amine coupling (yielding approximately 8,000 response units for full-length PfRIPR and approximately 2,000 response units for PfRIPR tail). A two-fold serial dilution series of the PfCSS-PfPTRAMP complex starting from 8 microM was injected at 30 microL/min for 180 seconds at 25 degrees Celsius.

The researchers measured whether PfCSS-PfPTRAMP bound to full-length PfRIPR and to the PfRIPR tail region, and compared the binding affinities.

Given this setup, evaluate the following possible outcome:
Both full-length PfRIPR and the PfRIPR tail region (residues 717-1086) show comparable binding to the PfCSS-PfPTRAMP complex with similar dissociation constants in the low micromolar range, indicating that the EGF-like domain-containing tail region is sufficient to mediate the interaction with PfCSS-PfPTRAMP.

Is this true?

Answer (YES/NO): YES